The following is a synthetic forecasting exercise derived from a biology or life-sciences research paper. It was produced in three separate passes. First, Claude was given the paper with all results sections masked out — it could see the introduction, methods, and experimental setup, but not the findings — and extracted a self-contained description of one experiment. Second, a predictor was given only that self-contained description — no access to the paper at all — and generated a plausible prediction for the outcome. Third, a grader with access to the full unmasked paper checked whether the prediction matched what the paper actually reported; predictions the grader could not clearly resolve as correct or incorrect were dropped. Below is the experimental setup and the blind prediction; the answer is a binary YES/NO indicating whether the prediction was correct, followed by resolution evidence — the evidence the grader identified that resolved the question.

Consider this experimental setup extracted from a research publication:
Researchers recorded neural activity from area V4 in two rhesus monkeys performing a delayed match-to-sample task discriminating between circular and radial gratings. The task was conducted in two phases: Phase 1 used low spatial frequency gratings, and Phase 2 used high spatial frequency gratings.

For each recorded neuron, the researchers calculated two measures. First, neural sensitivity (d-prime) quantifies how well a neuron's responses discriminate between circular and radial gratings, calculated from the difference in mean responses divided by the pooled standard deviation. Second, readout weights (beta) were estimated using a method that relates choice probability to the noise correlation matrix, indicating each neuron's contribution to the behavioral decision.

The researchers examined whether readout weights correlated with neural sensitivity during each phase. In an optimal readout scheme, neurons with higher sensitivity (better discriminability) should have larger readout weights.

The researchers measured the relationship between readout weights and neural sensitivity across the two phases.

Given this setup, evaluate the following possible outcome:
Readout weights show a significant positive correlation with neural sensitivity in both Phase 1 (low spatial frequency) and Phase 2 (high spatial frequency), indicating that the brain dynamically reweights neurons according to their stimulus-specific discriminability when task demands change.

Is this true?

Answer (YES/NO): NO